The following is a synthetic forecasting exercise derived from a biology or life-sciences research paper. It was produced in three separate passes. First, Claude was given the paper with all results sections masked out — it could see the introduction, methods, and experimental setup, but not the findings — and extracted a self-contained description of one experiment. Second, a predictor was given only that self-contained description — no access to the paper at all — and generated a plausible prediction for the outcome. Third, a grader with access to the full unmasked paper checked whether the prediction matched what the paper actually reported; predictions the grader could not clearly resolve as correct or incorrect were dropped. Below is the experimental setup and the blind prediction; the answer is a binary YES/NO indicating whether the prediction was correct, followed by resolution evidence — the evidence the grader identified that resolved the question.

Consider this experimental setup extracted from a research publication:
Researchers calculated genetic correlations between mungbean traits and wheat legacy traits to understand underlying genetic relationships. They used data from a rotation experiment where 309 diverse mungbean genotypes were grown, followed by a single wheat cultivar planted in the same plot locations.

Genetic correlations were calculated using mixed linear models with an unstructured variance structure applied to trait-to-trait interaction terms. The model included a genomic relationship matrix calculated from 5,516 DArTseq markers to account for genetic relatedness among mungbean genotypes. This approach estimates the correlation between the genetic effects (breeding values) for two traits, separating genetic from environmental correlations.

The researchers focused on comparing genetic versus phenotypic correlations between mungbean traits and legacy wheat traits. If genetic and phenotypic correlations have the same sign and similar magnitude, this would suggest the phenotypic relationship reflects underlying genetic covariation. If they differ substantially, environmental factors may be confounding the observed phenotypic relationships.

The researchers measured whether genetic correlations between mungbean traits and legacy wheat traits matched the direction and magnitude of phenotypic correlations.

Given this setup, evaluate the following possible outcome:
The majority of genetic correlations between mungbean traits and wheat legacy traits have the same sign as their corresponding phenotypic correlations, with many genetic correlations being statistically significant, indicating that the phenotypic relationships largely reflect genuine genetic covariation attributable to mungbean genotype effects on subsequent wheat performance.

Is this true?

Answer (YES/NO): NO